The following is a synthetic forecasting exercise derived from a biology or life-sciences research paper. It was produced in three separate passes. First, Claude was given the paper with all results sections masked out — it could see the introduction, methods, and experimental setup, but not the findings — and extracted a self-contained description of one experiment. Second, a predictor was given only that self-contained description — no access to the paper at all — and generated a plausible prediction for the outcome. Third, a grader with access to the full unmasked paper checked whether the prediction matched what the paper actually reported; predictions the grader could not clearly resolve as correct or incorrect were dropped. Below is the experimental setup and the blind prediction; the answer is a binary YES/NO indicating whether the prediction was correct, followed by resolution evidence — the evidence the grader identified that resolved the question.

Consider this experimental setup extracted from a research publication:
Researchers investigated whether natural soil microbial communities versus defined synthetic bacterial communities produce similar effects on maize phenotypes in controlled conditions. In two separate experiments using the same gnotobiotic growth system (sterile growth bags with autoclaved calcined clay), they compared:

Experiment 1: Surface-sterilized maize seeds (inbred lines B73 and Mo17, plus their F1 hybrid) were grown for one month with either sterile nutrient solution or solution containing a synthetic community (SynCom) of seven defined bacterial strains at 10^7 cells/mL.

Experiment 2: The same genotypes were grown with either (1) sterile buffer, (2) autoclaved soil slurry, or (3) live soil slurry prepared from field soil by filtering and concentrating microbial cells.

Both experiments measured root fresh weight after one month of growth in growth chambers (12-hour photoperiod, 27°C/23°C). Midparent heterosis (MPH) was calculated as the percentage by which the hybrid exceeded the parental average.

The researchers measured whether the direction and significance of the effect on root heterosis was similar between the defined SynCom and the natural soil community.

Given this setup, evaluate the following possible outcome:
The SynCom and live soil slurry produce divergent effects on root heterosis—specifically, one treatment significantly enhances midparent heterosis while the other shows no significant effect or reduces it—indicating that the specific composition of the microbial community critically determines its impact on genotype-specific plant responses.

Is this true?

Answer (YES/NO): NO